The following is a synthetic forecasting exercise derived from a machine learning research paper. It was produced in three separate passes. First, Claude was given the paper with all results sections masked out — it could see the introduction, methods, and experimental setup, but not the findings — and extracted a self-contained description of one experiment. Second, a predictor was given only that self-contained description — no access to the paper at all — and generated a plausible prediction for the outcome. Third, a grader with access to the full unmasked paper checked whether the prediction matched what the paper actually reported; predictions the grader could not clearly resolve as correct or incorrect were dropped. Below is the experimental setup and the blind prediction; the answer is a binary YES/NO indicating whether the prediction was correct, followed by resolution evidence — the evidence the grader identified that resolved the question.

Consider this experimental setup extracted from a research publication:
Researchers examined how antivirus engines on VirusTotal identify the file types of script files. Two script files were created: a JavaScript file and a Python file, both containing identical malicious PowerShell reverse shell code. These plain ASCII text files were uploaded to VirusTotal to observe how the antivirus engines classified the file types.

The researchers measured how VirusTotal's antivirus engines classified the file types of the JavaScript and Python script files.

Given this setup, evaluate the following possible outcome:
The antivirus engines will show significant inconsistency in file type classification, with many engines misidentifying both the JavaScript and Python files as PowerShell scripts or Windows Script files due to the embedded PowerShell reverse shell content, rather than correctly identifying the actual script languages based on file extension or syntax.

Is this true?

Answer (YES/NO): NO